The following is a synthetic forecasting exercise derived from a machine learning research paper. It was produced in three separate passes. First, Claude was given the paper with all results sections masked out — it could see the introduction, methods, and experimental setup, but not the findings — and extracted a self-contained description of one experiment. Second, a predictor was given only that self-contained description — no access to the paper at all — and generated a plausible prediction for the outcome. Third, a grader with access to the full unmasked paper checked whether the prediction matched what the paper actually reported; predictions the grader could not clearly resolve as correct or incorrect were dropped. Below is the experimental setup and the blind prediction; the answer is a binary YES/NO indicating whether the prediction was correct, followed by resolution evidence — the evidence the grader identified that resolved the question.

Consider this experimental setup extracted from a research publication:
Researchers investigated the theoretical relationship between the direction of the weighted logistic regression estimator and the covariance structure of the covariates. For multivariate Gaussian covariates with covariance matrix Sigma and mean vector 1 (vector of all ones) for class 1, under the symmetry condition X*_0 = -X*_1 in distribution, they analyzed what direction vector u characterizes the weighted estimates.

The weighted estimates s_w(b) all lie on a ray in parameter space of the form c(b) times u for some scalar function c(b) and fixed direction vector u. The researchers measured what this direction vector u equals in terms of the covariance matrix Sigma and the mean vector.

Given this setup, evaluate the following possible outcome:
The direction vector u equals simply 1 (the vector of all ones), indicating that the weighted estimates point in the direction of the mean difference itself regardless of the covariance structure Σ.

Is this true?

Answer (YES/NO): NO